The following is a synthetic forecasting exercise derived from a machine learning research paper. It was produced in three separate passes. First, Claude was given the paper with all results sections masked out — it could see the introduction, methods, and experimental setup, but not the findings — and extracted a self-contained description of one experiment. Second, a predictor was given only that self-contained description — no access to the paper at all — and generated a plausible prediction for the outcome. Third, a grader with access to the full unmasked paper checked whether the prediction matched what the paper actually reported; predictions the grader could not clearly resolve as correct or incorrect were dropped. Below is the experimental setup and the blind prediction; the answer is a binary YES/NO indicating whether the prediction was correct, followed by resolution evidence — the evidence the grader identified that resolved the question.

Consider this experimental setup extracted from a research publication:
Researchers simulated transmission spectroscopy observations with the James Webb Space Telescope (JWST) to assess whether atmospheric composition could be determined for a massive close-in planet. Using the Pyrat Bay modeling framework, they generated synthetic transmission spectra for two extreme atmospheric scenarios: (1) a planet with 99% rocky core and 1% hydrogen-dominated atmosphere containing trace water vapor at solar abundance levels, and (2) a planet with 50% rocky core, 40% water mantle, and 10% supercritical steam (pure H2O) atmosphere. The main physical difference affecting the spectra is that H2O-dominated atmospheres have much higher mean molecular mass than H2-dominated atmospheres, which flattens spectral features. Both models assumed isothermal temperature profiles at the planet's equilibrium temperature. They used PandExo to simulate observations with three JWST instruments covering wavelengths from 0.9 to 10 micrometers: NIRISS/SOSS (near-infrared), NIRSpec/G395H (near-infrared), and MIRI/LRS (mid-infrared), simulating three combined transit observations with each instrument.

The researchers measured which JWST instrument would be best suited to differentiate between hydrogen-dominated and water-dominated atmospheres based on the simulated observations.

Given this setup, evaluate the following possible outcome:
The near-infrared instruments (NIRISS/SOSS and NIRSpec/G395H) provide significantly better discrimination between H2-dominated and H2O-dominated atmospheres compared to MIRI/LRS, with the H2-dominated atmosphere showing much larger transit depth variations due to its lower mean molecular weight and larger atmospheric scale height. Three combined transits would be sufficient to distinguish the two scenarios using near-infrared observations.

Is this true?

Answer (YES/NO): NO